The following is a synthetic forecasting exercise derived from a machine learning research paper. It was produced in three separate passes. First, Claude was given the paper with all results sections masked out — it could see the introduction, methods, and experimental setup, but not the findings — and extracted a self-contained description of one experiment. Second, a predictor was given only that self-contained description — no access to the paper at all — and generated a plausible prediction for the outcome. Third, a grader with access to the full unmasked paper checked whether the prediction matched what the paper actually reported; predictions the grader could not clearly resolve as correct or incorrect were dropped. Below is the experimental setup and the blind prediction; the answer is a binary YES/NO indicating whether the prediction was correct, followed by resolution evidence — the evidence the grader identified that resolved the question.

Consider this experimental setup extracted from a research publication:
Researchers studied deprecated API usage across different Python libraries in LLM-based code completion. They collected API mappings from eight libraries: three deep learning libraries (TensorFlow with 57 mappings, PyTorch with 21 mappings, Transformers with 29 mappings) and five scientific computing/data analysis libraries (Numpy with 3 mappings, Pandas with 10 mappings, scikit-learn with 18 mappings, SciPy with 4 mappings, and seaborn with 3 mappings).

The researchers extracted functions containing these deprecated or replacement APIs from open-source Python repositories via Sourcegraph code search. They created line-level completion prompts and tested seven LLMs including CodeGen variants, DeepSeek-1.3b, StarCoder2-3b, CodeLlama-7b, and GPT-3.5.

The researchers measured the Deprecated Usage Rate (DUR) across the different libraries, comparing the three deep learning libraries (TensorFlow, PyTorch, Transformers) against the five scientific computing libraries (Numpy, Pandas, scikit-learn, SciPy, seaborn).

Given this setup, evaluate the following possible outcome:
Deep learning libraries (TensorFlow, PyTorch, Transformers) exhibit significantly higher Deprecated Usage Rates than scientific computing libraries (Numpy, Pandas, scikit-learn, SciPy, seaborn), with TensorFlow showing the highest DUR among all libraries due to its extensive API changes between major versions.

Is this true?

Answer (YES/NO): NO